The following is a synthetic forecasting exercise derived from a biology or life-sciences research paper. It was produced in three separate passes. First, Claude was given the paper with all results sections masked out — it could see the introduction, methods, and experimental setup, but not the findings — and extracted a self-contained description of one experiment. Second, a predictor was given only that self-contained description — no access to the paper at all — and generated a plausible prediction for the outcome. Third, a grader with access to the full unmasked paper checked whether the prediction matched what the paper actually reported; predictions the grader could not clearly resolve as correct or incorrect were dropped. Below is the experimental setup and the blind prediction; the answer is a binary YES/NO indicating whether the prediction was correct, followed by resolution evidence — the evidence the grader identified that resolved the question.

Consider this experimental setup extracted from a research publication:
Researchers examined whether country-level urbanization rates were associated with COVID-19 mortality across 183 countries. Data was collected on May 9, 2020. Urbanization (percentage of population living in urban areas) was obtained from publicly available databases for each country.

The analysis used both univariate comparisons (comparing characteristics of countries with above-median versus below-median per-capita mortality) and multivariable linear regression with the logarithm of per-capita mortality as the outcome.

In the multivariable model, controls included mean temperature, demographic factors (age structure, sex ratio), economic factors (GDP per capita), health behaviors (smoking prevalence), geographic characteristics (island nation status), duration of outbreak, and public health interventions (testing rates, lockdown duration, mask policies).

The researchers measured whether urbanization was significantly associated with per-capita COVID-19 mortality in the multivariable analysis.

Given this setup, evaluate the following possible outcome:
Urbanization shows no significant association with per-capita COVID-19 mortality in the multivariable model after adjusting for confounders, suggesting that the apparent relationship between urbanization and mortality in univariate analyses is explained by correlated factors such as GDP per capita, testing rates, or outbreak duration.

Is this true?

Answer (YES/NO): NO